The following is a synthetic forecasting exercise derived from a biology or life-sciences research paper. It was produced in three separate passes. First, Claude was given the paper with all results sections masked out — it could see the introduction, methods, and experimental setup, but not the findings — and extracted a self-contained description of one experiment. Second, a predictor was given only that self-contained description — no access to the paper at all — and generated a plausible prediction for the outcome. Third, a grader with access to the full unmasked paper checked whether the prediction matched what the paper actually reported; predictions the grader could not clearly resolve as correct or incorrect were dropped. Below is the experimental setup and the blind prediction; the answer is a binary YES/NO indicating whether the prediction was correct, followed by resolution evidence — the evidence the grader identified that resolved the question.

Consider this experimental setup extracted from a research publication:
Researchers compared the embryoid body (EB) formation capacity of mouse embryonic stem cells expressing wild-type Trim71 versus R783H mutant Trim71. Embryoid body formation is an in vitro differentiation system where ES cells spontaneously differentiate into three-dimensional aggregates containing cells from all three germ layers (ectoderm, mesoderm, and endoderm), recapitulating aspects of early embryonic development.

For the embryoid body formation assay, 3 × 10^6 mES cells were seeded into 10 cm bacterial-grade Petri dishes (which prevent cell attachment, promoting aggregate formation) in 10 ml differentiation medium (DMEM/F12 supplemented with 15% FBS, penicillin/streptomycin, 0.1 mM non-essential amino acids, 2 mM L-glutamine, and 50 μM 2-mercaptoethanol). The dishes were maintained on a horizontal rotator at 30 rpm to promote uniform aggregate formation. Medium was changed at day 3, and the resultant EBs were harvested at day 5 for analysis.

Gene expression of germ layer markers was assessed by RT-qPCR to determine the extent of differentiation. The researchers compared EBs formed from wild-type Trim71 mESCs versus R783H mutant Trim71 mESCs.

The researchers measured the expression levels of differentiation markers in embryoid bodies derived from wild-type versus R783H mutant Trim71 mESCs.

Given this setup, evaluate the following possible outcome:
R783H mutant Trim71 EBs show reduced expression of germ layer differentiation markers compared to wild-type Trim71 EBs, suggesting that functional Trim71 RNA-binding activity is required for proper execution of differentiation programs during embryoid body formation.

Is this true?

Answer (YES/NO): NO